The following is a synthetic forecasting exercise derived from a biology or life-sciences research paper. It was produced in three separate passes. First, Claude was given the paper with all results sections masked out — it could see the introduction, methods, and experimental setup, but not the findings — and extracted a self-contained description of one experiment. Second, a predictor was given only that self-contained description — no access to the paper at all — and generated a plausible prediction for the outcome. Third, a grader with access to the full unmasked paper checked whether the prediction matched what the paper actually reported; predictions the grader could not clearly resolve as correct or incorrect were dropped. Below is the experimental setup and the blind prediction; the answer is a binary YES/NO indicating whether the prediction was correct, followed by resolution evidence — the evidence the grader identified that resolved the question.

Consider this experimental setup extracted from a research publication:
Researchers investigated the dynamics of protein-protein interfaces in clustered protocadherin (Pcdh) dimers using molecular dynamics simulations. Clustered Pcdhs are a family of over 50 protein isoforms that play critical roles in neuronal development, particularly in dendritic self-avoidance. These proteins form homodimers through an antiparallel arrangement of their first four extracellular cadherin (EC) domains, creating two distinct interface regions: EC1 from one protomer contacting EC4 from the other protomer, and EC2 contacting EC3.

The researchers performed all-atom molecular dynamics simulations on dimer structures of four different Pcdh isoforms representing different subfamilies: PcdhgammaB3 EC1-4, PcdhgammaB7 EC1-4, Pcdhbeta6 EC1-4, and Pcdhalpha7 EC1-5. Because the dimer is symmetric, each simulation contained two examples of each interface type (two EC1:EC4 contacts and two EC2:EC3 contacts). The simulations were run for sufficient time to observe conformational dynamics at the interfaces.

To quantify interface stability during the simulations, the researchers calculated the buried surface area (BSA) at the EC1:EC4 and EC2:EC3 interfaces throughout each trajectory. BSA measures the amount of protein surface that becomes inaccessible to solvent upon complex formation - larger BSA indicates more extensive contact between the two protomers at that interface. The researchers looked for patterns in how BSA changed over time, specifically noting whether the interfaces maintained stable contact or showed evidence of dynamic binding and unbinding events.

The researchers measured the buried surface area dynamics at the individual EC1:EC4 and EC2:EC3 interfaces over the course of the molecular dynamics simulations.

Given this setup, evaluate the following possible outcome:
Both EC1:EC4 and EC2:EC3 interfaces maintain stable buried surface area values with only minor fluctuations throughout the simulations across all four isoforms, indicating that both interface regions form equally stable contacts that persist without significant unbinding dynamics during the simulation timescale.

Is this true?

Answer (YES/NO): NO